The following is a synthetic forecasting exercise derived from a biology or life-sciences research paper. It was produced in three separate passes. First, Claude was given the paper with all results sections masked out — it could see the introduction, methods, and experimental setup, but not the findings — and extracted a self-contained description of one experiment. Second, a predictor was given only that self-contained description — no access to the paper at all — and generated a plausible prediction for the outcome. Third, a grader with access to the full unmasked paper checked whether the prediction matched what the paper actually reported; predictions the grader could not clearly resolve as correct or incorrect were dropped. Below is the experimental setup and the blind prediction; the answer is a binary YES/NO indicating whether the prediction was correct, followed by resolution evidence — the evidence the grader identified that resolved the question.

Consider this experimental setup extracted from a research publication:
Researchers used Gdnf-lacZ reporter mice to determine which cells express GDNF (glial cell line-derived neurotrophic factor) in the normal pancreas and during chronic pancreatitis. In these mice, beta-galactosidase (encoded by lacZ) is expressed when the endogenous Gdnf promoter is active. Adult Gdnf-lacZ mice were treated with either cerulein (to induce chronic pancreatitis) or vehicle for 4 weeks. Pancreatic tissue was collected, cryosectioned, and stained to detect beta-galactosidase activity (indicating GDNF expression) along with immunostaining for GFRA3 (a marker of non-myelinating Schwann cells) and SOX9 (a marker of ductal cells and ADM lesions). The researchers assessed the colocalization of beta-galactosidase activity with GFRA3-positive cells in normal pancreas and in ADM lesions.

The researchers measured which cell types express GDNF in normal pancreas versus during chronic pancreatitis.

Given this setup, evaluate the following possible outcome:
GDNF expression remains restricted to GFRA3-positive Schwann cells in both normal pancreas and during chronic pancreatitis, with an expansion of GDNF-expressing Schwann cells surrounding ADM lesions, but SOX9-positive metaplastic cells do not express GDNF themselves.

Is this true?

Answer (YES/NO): YES